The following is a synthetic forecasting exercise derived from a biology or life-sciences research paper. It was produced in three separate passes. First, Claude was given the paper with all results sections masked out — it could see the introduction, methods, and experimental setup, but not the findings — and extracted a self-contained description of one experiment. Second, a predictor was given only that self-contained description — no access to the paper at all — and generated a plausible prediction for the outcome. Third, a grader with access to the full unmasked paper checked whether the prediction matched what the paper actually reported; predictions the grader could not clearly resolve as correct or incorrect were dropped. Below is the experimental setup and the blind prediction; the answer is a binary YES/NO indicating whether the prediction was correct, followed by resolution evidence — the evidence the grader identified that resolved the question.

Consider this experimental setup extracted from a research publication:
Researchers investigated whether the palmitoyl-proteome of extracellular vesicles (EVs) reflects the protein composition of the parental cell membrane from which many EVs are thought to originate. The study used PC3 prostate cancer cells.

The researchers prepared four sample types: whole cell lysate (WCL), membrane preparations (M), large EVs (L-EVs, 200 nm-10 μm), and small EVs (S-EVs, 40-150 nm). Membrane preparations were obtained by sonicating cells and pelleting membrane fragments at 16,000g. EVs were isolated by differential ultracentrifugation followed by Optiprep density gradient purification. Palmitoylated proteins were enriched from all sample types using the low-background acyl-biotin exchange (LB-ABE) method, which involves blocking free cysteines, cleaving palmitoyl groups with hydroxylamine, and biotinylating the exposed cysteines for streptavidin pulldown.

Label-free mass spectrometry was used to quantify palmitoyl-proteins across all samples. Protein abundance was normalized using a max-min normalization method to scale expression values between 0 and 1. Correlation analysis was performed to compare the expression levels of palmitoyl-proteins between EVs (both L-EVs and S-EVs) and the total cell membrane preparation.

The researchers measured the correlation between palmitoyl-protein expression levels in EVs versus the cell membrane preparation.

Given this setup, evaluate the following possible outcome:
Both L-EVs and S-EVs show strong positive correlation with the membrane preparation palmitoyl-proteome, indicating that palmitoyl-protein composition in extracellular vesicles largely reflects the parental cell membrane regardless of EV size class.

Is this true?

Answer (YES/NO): NO